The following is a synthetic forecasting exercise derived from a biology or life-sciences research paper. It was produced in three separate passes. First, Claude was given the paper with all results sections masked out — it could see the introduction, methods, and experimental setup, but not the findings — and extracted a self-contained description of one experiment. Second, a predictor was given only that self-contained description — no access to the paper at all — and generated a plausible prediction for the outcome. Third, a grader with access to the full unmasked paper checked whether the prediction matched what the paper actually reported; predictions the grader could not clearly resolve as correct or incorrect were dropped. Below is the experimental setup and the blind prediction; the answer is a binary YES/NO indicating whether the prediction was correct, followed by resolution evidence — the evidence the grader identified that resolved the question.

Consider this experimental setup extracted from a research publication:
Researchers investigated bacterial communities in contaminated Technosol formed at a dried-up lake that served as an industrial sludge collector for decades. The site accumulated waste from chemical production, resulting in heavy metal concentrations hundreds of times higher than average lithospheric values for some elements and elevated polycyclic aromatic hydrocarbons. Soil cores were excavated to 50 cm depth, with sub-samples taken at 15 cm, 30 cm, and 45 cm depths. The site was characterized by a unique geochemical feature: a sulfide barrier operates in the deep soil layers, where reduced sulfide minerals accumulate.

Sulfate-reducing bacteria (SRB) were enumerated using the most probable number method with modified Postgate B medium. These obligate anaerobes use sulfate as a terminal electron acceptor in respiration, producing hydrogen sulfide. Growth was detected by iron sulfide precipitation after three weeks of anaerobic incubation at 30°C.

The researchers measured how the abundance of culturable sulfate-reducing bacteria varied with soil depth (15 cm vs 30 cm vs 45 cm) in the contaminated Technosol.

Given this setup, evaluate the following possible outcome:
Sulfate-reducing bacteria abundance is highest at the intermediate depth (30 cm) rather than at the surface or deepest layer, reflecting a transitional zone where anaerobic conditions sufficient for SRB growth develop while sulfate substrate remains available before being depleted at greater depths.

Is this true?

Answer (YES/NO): NO